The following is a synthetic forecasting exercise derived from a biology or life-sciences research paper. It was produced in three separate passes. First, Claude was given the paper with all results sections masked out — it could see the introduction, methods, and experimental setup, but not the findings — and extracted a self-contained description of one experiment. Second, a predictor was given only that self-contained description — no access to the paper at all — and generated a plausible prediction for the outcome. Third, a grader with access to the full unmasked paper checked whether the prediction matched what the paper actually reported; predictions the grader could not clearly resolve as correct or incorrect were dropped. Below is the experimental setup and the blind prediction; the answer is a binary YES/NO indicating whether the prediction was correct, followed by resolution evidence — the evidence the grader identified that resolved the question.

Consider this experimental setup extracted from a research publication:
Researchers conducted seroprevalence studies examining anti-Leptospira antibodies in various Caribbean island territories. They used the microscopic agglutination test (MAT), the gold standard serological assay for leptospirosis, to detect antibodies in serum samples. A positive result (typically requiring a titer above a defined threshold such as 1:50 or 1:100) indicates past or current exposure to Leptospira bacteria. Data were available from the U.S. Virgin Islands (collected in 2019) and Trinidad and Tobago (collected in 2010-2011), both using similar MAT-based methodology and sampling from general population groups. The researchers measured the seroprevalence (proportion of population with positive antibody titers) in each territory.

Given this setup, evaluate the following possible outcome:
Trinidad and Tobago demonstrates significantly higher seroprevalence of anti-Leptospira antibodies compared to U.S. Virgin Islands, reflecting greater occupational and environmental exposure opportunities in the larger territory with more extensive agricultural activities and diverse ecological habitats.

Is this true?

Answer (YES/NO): YES